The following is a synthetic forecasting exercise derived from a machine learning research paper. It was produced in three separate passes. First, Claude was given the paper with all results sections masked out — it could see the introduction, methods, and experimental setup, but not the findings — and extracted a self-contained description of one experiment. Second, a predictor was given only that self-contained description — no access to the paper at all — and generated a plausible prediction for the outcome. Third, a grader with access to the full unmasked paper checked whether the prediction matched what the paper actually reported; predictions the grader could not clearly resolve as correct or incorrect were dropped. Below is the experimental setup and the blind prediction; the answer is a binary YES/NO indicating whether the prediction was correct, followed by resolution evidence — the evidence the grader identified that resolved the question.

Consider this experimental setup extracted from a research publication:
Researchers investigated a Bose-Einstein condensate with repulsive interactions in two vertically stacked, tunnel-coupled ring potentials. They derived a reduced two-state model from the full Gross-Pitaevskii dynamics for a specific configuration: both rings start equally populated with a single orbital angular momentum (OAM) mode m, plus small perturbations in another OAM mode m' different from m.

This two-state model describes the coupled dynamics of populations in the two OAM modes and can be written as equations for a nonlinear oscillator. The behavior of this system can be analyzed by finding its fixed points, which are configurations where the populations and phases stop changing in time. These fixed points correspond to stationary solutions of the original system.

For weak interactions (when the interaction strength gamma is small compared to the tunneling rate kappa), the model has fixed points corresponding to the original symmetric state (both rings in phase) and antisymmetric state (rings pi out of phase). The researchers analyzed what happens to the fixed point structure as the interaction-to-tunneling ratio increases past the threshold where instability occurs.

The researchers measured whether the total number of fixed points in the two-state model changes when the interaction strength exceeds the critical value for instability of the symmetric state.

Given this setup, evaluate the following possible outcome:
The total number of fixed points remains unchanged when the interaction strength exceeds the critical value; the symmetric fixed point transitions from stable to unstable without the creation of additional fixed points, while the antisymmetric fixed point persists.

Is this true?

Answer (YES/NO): NO